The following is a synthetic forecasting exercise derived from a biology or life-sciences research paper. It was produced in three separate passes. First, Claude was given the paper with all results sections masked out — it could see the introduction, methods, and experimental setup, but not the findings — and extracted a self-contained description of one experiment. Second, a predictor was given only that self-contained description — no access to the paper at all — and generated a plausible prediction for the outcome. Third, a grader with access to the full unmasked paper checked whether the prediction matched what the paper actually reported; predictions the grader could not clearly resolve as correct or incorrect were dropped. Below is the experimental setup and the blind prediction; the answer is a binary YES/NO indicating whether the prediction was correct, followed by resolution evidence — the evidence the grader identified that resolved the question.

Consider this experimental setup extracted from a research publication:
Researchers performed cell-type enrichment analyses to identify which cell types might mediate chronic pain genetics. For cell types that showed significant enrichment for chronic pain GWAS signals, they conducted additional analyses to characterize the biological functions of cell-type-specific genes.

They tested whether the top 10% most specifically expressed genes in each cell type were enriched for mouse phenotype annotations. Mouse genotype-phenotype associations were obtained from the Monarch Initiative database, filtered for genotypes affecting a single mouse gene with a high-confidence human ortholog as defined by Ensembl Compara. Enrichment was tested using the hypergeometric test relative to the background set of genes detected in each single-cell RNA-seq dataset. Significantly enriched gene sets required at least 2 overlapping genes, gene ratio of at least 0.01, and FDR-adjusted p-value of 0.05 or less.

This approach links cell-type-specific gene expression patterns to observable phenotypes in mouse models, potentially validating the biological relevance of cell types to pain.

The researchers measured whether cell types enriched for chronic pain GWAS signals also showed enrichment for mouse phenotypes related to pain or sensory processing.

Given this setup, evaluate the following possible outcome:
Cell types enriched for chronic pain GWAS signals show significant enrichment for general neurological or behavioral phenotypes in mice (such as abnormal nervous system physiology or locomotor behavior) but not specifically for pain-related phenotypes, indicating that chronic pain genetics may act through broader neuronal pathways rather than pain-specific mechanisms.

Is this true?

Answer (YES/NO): YES